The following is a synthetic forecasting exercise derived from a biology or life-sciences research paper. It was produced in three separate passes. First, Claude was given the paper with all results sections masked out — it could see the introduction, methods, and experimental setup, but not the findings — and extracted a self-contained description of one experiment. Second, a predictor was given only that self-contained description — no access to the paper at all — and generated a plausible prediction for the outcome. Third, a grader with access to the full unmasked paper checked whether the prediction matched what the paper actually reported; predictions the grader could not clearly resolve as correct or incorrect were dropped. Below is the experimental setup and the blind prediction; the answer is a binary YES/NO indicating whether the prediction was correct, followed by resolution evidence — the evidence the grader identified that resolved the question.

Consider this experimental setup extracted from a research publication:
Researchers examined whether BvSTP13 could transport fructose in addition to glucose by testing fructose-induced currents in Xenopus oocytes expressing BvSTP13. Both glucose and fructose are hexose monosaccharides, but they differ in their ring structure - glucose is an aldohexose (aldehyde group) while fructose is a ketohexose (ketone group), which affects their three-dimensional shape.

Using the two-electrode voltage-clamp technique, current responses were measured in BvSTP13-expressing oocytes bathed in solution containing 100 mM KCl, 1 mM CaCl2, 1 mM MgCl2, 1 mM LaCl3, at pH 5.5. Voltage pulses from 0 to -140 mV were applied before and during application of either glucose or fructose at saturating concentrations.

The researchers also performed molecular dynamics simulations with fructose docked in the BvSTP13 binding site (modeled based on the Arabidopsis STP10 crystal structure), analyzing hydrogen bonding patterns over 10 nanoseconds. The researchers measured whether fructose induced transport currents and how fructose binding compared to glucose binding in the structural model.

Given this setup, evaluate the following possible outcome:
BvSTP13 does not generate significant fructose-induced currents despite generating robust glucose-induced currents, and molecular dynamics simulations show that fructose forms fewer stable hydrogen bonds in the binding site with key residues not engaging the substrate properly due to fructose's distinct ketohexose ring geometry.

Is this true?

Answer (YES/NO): NO